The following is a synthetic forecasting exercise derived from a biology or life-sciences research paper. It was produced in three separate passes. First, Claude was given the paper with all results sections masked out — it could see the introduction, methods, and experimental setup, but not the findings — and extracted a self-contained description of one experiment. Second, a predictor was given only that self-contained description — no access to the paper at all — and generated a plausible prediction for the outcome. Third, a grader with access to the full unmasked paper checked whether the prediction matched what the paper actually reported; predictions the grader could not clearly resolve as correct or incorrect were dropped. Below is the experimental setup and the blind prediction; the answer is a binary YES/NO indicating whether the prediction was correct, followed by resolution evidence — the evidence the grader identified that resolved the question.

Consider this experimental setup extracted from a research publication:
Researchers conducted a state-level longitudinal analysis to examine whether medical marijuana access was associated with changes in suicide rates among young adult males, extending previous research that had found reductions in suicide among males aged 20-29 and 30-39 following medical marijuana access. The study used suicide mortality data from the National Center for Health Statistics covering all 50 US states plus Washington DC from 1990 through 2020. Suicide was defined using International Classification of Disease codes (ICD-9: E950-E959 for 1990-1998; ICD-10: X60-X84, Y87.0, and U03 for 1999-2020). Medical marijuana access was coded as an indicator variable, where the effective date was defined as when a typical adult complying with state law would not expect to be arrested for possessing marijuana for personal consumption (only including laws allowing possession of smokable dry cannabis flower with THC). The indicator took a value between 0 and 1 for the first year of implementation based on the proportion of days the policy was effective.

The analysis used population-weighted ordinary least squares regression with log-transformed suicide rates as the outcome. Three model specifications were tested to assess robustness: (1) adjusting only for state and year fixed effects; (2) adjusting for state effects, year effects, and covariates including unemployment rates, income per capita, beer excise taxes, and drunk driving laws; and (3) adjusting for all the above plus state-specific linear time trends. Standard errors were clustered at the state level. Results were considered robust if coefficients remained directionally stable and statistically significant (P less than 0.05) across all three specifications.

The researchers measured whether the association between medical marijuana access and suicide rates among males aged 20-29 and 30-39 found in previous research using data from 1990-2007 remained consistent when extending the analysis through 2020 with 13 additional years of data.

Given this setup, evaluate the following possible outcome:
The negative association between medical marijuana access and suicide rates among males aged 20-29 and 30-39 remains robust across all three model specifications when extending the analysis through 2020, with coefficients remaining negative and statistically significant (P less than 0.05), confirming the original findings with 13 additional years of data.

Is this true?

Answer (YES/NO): NO